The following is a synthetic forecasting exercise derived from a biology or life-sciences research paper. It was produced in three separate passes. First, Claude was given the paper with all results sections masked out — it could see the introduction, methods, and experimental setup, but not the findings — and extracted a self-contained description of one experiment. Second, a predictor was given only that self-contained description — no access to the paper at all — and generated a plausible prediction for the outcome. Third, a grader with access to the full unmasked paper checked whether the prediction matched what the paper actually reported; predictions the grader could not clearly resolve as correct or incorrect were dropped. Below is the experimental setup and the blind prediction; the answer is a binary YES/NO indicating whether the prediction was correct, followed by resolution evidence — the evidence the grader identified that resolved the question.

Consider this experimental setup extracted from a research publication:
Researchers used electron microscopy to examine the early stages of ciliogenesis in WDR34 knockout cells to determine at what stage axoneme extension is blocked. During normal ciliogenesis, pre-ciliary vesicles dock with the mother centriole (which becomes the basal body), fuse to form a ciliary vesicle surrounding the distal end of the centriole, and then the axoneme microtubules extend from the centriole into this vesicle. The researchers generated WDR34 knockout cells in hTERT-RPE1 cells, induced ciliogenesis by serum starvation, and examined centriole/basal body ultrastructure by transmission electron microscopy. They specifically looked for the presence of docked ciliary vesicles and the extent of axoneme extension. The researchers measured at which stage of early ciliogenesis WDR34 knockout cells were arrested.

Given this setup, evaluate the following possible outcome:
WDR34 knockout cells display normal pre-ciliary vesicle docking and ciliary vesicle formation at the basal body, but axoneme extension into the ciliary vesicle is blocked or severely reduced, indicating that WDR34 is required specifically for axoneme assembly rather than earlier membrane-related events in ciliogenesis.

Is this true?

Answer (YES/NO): YES